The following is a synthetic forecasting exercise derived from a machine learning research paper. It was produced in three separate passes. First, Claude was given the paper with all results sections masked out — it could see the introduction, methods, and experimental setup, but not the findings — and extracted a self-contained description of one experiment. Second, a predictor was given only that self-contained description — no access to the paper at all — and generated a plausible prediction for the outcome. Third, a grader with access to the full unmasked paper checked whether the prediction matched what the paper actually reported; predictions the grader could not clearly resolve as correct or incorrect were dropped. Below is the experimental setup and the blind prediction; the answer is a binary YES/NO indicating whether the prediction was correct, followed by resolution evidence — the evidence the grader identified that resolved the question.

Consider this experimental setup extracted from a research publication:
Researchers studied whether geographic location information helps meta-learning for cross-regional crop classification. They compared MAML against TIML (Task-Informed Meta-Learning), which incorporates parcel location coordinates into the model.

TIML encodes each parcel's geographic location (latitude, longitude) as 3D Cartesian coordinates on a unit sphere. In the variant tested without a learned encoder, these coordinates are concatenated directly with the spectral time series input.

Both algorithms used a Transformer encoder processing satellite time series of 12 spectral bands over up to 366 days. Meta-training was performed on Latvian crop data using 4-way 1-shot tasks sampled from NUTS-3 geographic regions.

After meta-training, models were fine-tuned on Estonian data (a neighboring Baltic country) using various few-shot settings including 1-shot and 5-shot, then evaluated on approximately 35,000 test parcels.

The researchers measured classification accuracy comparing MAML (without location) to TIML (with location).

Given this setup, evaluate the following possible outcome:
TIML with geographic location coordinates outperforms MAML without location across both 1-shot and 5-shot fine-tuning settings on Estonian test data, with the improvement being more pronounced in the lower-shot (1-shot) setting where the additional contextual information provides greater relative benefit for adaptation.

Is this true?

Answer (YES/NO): NO